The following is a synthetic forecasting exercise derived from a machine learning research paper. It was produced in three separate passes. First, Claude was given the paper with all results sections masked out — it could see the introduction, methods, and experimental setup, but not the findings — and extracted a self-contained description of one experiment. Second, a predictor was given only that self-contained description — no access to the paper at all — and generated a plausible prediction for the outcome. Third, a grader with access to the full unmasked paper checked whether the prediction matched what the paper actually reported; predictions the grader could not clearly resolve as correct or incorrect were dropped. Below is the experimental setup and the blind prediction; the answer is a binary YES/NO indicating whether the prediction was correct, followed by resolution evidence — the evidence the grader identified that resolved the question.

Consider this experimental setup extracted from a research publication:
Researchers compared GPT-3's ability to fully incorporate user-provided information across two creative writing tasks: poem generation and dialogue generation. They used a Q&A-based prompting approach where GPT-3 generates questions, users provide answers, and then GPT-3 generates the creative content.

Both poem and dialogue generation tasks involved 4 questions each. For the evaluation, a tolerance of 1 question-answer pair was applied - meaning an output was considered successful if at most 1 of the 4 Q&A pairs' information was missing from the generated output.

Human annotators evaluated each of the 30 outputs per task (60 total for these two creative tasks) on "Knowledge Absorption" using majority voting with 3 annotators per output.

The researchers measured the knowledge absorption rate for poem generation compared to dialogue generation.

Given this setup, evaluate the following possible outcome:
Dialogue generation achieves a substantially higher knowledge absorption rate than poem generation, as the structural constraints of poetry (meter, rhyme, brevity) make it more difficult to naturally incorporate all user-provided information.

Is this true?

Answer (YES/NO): NO